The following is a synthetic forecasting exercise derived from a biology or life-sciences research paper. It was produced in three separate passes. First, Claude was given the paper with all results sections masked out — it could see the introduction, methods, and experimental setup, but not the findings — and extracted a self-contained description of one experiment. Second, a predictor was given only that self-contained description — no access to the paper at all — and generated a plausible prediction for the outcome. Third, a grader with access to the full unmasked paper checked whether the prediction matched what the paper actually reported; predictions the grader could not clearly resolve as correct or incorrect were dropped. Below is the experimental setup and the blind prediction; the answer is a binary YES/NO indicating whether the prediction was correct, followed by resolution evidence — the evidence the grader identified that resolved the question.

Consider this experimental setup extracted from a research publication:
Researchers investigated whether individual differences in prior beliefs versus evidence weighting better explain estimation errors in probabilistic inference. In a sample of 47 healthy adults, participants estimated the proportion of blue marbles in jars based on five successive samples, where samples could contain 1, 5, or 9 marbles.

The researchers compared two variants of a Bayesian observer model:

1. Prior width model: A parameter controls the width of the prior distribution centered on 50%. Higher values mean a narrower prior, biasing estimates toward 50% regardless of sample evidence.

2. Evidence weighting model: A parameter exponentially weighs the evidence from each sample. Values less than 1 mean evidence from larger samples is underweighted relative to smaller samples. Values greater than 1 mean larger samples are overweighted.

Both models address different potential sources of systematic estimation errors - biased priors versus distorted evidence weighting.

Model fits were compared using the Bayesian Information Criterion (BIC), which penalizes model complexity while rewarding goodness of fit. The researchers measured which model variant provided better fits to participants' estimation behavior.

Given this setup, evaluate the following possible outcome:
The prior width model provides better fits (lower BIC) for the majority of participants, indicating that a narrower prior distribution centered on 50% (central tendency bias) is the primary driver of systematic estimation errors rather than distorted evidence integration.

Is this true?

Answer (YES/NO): YES